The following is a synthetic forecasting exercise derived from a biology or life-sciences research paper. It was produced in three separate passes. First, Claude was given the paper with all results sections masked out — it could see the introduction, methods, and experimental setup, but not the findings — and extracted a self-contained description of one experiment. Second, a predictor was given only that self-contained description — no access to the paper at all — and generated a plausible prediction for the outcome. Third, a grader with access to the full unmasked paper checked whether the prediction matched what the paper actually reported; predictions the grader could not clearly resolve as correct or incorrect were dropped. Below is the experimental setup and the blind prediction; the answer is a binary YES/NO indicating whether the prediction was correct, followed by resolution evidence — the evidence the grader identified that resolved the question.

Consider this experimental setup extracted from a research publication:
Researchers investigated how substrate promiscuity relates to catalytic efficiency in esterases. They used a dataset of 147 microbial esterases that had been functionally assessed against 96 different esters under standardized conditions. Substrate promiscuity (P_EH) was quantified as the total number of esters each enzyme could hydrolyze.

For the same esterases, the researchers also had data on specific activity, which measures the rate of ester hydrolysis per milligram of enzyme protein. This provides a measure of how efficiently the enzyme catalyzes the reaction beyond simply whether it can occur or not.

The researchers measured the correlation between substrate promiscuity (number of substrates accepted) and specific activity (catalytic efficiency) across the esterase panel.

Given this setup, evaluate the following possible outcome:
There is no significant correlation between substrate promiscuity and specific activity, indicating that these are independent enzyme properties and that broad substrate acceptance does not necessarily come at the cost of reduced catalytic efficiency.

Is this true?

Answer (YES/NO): NO